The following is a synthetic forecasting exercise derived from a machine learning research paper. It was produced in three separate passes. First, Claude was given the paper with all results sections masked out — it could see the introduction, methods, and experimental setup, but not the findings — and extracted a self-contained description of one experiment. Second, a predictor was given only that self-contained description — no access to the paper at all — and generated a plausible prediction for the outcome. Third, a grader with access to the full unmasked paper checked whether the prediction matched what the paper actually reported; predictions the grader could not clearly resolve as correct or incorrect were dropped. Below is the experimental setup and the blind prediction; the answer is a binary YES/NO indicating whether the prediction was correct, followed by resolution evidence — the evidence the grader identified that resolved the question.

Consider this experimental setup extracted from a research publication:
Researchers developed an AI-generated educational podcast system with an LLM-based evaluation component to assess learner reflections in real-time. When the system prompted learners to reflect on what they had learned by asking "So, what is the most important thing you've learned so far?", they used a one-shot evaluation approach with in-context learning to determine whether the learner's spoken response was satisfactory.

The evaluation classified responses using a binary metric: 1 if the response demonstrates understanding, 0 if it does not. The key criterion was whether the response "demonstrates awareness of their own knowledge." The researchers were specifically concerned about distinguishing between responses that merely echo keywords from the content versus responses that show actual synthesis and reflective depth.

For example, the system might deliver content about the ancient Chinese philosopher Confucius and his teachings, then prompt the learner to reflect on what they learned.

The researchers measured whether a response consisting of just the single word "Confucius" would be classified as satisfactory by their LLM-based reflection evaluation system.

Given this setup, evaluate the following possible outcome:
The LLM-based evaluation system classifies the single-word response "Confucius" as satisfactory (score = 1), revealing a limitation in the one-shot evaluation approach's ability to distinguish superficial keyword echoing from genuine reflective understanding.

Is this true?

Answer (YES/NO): NO